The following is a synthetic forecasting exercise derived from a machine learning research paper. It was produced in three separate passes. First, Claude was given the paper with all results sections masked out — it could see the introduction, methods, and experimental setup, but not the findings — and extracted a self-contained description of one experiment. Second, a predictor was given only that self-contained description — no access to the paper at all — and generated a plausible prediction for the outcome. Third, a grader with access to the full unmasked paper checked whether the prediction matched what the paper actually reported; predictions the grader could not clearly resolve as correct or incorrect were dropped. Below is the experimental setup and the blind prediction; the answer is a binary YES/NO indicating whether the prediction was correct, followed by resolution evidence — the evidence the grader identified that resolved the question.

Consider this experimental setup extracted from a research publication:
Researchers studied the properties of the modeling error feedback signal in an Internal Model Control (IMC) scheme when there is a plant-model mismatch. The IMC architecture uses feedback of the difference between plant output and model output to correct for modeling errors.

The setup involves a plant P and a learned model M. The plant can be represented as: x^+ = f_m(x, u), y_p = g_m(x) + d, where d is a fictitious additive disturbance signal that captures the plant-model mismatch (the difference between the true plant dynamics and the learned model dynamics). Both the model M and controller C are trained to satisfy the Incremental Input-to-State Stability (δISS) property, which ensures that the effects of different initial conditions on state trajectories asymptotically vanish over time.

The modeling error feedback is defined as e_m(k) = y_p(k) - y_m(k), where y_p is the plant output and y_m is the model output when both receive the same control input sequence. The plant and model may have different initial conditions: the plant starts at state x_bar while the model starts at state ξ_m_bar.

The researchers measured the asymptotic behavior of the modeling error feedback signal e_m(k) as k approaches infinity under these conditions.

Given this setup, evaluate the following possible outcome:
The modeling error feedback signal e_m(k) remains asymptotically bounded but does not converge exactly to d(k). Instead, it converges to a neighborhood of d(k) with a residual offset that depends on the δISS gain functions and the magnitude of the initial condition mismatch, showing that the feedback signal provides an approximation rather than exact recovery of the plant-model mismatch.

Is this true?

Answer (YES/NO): NO